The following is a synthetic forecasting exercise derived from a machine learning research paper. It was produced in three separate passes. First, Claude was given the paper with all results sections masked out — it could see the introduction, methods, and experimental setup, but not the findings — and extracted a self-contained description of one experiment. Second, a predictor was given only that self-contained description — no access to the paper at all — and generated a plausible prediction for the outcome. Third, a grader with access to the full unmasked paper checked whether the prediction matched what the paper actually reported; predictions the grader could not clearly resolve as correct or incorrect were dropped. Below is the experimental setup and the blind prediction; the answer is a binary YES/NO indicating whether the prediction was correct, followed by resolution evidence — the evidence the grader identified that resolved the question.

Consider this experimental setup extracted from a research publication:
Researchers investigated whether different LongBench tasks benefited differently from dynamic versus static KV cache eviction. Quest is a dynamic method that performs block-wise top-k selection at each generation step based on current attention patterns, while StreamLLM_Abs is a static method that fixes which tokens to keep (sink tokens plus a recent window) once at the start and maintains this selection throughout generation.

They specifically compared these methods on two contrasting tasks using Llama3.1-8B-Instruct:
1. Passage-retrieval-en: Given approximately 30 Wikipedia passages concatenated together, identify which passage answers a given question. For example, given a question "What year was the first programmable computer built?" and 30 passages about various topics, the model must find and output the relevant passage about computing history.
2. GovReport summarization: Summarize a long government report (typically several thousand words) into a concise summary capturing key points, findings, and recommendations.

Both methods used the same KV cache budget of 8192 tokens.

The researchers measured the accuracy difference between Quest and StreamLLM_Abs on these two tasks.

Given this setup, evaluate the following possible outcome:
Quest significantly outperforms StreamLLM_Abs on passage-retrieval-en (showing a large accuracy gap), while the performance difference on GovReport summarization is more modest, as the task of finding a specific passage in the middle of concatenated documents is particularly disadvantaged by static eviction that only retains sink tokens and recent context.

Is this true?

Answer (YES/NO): YES